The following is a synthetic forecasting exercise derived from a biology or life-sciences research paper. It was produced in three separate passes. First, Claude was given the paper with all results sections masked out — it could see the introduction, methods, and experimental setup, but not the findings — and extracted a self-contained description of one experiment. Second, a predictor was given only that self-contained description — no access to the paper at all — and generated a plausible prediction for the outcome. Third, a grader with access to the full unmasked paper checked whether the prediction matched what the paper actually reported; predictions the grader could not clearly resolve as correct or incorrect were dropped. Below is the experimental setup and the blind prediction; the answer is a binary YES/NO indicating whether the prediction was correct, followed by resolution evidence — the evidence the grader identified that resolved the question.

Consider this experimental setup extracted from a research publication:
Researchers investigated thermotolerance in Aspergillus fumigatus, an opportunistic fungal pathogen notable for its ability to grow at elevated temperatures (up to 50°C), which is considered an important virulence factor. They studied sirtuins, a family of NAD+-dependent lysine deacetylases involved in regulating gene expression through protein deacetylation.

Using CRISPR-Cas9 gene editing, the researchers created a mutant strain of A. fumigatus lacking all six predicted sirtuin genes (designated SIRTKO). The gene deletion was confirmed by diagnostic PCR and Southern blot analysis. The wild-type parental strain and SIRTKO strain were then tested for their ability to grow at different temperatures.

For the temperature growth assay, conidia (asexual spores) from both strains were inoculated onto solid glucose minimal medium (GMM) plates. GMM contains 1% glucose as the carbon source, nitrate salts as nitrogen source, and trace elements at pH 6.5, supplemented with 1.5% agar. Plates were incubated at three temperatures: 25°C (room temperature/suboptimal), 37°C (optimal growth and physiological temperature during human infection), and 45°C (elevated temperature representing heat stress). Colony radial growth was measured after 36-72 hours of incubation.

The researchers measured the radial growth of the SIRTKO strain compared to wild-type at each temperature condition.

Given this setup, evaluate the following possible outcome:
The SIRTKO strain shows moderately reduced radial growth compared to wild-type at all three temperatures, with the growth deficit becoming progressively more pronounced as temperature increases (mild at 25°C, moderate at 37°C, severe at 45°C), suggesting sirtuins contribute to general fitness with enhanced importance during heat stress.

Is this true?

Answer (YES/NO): NO